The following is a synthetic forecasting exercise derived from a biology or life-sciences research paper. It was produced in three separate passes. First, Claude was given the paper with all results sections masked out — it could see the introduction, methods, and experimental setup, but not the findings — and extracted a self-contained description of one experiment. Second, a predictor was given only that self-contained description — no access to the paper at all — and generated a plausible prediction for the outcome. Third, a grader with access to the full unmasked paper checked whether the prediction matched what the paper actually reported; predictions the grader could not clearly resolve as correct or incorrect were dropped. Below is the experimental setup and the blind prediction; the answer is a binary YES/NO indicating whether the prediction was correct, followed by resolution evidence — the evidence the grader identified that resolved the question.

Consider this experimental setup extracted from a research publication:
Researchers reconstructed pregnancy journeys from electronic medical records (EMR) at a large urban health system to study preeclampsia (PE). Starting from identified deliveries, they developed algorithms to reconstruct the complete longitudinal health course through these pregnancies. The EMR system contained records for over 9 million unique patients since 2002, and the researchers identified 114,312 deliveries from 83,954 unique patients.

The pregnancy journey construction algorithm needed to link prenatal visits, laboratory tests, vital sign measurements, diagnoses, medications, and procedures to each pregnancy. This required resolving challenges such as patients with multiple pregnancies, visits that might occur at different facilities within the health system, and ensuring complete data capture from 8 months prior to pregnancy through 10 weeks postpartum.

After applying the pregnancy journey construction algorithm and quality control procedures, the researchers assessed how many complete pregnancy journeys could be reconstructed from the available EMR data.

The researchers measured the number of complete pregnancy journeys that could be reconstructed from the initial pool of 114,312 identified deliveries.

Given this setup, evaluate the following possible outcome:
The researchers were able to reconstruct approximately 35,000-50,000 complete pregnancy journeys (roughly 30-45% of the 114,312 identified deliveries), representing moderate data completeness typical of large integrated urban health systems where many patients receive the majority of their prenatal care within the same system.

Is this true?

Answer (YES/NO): NO